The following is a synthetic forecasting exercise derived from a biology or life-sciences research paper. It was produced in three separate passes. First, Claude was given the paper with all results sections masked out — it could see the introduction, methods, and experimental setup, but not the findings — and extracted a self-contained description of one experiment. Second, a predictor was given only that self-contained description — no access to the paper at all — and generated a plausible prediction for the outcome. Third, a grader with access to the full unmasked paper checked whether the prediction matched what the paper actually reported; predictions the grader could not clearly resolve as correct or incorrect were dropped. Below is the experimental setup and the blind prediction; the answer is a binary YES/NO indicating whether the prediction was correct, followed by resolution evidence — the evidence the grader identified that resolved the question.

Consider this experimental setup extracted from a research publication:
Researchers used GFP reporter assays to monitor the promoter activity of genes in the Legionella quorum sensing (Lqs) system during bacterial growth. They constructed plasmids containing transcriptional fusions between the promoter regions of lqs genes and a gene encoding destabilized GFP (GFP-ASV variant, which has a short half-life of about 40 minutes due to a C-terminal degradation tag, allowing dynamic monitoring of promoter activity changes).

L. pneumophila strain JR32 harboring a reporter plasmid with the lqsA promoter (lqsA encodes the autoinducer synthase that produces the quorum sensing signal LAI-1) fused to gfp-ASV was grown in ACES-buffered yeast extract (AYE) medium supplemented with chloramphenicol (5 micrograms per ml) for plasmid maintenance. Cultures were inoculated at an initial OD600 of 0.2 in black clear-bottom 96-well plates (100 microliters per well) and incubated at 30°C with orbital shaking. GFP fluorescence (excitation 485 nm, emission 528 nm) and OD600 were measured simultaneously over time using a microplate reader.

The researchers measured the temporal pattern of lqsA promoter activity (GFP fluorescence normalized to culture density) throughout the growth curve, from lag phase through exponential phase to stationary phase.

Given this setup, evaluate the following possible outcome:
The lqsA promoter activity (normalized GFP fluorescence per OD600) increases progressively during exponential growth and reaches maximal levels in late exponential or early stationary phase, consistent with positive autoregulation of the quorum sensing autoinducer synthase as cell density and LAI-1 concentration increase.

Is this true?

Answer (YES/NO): NO